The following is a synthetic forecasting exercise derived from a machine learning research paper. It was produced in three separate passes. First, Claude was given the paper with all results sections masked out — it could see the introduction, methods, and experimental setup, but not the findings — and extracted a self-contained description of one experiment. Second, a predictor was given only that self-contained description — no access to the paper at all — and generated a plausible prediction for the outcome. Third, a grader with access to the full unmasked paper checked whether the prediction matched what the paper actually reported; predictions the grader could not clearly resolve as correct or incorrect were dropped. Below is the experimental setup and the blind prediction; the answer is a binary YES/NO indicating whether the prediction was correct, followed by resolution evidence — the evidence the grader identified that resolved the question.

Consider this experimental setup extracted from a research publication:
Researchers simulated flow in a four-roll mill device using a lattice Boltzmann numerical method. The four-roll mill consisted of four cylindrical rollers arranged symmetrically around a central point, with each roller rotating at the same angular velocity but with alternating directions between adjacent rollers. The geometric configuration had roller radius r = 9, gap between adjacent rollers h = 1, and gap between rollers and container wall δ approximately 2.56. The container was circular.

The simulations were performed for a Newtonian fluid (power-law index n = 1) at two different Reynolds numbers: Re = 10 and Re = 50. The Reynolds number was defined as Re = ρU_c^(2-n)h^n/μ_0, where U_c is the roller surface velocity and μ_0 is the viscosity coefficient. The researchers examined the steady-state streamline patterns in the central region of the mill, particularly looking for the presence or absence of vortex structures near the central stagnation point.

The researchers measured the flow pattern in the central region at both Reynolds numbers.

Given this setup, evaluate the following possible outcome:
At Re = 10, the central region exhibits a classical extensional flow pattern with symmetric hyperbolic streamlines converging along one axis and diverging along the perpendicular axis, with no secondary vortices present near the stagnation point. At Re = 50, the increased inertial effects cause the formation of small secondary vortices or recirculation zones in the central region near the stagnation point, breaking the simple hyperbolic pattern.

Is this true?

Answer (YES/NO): NO